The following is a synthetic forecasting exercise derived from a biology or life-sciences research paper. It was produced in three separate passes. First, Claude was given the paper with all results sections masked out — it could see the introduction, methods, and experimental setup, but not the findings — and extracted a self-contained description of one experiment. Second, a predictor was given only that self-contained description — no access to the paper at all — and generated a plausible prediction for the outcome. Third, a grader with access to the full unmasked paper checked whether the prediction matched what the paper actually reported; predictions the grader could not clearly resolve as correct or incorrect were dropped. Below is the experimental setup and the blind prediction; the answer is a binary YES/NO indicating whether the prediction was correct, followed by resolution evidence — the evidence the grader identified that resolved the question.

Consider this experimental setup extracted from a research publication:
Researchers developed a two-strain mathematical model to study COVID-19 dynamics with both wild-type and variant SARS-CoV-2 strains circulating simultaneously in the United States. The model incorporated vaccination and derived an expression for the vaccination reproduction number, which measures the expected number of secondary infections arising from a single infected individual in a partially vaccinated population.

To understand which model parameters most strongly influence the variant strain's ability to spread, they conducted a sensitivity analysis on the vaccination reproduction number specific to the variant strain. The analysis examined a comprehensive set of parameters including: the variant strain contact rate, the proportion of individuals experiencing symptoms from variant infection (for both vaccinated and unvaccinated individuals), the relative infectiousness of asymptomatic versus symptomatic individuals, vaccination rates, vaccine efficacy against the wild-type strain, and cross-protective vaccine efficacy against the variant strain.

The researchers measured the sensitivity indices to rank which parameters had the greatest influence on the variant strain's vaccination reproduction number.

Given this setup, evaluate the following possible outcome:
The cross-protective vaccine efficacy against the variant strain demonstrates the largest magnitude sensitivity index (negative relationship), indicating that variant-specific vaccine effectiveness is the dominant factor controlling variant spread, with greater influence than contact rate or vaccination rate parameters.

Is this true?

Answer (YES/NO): NO